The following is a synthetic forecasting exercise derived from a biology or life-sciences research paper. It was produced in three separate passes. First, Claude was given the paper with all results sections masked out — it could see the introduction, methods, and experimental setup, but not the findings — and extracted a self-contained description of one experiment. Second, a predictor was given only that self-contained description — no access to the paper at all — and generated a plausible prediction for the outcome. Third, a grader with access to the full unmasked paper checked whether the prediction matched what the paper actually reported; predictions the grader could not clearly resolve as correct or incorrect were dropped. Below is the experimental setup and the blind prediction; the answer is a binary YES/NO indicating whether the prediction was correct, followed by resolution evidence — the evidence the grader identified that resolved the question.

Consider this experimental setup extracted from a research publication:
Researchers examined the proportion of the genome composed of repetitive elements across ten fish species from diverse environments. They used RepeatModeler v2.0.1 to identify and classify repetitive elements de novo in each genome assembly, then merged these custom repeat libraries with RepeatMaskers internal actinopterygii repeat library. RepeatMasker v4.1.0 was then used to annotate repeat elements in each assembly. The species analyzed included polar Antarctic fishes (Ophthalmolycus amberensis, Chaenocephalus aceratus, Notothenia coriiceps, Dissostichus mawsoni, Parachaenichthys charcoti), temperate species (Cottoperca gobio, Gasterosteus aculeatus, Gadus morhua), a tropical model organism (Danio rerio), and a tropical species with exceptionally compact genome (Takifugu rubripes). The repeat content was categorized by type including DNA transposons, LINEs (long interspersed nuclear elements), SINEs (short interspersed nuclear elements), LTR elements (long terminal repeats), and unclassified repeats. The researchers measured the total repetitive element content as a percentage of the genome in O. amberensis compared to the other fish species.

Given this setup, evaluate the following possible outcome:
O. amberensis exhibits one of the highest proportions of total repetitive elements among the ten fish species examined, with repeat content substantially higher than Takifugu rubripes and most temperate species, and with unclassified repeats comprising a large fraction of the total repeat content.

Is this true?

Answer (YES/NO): NO